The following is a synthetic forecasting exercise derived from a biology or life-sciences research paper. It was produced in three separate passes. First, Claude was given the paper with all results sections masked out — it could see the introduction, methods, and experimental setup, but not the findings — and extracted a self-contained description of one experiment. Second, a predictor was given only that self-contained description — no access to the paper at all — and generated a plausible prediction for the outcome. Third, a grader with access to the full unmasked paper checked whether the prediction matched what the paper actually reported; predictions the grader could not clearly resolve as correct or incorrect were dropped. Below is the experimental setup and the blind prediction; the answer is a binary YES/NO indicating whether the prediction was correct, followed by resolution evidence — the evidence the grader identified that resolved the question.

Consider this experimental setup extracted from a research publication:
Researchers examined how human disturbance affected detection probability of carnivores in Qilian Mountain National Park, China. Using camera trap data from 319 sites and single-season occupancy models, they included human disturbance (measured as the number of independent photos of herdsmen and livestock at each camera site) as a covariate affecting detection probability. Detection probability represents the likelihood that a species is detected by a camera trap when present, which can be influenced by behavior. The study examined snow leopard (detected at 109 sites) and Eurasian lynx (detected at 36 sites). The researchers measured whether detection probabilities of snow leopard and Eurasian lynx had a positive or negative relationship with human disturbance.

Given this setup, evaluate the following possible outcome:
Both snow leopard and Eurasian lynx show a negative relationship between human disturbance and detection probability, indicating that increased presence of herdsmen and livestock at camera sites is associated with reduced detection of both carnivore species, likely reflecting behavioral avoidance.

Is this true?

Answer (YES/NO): YES